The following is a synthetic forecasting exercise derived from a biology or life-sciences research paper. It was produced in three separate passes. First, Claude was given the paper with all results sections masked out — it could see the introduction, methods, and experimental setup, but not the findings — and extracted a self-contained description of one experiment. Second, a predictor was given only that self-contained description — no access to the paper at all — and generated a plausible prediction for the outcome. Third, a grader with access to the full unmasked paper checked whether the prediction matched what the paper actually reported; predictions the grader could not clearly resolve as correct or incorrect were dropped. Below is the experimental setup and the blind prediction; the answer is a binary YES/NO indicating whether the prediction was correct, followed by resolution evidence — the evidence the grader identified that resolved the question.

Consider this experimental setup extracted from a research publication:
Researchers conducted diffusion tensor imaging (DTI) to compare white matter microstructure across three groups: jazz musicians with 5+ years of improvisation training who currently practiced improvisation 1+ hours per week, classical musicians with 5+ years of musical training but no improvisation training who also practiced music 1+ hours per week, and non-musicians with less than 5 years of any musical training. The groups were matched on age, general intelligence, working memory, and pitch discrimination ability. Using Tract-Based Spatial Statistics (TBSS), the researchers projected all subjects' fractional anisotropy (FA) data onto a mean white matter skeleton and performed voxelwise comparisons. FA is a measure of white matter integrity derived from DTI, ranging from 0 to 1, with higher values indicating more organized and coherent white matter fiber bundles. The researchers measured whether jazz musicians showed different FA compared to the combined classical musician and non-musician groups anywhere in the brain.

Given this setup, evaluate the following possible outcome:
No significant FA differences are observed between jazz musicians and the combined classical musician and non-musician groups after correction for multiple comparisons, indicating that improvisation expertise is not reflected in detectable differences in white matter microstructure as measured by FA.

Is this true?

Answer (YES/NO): NO